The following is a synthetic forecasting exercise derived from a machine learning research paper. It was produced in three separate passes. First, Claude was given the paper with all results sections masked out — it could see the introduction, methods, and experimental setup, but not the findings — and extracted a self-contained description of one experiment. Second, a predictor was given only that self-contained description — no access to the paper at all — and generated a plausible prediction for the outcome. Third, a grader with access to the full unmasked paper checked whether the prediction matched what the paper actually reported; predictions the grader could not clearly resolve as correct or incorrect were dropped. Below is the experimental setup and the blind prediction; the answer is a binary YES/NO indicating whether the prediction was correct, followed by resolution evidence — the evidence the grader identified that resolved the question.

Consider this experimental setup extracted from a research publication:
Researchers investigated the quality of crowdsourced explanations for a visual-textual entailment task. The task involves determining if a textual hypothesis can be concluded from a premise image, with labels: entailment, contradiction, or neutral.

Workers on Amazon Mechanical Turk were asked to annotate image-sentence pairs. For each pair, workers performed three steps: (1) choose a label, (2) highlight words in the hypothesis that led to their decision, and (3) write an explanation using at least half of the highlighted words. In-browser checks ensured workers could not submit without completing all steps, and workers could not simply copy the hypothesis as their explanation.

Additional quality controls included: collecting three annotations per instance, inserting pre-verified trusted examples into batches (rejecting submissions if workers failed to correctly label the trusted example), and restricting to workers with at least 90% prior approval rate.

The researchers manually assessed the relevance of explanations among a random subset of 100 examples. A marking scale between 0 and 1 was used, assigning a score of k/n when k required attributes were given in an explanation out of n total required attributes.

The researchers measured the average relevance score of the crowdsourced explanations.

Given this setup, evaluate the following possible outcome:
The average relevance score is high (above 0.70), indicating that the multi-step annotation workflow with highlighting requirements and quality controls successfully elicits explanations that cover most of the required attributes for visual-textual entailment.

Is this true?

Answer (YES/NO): YES